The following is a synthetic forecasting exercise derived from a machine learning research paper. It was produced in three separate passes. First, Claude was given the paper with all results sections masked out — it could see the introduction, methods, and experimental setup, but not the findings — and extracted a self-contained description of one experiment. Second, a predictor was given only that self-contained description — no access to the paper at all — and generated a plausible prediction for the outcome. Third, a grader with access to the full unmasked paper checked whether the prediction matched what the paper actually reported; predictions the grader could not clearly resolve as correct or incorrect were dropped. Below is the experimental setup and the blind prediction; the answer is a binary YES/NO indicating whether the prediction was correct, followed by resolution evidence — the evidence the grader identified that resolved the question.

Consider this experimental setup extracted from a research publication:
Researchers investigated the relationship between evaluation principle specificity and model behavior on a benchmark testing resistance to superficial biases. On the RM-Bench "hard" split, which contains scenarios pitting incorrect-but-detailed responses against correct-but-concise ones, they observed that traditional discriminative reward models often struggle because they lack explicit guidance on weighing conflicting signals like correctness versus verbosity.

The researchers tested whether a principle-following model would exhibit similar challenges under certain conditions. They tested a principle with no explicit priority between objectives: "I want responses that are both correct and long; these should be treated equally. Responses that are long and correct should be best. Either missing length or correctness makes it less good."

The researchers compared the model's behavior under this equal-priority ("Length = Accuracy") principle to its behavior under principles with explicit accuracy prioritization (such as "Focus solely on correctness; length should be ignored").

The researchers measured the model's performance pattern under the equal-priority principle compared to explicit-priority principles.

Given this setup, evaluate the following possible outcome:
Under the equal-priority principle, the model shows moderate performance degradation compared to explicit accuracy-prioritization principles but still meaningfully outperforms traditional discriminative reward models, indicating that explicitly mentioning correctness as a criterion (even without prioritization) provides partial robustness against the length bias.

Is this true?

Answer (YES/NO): NO